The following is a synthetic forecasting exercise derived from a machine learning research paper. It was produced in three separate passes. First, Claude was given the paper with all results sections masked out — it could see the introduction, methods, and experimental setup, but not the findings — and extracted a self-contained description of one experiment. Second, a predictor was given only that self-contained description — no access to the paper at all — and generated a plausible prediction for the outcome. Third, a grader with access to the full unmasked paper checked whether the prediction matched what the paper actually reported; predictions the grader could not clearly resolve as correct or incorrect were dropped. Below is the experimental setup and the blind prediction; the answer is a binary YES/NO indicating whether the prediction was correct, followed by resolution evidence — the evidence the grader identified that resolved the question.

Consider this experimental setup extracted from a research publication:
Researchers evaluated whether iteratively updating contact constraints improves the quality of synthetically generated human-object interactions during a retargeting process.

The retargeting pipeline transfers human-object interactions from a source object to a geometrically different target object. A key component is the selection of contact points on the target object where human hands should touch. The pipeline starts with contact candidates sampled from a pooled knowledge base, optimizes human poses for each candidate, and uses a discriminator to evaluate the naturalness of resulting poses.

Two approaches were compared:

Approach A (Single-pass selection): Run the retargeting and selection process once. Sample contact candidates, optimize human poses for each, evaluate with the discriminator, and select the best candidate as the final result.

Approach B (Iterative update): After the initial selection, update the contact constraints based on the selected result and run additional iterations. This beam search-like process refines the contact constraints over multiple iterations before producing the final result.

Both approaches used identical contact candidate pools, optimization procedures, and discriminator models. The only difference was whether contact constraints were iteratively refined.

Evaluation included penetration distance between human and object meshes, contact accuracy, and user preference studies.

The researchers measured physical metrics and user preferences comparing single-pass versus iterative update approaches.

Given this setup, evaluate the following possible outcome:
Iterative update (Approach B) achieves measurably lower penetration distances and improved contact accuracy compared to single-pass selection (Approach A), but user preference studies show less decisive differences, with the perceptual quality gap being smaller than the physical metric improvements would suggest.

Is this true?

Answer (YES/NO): NO